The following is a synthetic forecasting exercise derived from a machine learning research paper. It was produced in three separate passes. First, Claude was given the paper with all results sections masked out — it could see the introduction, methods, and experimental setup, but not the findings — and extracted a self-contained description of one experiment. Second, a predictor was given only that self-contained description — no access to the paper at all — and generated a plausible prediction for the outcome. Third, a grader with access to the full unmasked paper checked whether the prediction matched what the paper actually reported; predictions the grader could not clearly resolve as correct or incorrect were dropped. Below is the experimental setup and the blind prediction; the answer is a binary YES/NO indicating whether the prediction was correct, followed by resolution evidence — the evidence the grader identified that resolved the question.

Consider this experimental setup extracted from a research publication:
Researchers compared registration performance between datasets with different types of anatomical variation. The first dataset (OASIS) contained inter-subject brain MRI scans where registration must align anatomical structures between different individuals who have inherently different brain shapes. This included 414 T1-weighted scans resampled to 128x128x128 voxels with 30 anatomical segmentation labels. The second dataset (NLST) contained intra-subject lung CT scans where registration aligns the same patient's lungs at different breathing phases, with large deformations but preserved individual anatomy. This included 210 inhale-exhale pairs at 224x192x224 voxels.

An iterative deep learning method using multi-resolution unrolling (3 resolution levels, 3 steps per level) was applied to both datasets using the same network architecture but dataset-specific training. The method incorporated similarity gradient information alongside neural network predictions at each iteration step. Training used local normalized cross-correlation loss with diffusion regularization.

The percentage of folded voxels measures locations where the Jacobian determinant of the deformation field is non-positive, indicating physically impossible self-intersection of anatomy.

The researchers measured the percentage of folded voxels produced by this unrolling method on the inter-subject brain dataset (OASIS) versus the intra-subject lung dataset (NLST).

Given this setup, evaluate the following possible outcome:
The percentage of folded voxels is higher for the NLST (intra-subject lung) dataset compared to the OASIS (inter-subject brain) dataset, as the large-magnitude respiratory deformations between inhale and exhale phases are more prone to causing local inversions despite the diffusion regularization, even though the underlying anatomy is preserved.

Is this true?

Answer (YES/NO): YES